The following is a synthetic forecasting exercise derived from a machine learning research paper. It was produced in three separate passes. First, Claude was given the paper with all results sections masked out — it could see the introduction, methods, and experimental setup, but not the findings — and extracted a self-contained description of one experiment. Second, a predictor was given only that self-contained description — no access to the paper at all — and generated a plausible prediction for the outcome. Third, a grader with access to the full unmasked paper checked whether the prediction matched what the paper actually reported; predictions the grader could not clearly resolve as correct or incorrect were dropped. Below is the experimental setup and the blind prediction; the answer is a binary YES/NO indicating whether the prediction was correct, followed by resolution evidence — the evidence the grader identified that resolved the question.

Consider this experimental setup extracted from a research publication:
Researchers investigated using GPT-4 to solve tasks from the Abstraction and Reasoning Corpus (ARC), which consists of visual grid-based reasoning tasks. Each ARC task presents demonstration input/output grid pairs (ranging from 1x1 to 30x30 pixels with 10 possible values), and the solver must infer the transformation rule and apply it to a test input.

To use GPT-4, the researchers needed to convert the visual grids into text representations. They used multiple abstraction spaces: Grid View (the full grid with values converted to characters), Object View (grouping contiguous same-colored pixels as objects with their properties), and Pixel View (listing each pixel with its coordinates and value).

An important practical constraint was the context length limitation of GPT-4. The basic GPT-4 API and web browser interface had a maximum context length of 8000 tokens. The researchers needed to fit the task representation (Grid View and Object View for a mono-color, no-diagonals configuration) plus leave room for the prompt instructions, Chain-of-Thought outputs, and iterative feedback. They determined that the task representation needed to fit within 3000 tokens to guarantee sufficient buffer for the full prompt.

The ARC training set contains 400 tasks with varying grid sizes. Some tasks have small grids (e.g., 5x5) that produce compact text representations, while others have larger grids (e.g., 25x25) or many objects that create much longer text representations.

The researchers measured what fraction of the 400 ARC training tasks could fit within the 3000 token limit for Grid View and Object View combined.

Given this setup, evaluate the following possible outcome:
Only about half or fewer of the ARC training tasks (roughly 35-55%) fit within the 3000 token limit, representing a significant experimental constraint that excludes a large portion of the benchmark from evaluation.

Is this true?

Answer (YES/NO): NO